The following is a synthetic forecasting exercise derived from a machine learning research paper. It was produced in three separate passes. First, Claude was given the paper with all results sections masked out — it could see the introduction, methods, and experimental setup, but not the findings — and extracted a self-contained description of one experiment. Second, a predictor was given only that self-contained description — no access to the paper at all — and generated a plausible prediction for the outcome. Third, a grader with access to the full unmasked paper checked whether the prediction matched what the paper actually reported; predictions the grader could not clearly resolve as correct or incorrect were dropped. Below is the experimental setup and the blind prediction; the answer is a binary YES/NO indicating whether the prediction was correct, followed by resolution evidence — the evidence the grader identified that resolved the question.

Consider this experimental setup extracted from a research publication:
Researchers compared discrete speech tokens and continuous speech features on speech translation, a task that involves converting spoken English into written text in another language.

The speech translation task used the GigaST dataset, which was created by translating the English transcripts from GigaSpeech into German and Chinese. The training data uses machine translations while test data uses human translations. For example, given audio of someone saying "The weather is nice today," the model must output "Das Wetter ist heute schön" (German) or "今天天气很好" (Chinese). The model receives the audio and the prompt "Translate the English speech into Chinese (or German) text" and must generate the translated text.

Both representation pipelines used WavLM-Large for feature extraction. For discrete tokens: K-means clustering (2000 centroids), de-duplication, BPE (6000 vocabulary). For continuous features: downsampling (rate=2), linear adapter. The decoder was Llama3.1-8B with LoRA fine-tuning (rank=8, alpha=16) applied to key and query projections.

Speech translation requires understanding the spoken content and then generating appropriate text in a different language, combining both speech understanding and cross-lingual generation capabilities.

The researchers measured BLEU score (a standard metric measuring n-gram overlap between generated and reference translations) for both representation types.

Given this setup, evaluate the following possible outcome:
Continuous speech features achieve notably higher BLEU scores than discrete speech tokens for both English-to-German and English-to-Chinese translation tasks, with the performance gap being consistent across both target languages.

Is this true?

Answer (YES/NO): YES